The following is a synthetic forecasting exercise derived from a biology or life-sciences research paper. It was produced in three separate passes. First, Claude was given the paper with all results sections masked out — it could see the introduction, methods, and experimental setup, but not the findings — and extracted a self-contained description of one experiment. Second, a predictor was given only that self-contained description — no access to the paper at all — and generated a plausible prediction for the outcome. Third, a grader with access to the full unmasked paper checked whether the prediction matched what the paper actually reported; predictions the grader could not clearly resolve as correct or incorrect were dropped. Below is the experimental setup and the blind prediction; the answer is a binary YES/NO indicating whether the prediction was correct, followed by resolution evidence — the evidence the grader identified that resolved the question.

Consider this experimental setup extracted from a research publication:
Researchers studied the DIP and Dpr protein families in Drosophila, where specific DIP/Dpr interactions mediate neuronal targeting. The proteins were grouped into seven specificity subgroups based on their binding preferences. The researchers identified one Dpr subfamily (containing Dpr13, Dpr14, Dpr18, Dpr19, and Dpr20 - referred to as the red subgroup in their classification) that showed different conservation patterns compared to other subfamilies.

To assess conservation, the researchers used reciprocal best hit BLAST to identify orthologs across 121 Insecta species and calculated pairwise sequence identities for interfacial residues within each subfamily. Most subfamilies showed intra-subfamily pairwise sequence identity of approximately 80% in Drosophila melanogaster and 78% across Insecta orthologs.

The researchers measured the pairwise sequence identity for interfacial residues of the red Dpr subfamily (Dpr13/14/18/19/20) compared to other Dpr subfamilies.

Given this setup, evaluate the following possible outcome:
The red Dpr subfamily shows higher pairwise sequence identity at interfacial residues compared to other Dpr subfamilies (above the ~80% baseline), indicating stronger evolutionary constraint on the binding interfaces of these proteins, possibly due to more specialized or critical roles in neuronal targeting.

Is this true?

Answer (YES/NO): NO